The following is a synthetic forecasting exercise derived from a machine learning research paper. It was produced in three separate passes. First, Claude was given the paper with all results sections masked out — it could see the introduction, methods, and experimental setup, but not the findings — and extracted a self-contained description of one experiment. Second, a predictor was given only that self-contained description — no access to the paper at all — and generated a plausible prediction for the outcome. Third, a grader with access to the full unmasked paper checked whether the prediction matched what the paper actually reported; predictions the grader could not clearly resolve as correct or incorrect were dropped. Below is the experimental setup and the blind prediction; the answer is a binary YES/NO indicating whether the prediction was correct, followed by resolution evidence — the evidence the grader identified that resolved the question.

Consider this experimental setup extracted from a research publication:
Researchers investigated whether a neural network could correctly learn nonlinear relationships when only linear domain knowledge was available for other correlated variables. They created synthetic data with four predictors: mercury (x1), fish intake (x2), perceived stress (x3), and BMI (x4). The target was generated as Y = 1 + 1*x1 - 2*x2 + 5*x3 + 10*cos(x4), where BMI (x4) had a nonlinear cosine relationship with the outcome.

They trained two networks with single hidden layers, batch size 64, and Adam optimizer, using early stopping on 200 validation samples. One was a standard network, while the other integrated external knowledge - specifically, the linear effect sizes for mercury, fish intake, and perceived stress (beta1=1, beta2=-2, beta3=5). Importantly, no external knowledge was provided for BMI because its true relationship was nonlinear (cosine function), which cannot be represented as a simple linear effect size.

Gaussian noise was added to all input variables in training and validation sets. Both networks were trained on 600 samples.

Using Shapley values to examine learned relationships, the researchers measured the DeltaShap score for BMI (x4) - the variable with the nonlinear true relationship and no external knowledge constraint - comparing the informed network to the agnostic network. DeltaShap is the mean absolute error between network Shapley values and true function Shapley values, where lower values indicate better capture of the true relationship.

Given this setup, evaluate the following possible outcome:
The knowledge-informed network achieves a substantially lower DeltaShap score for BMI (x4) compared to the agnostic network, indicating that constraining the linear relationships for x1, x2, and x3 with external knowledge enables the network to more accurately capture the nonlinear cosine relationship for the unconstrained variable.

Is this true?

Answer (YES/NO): NO